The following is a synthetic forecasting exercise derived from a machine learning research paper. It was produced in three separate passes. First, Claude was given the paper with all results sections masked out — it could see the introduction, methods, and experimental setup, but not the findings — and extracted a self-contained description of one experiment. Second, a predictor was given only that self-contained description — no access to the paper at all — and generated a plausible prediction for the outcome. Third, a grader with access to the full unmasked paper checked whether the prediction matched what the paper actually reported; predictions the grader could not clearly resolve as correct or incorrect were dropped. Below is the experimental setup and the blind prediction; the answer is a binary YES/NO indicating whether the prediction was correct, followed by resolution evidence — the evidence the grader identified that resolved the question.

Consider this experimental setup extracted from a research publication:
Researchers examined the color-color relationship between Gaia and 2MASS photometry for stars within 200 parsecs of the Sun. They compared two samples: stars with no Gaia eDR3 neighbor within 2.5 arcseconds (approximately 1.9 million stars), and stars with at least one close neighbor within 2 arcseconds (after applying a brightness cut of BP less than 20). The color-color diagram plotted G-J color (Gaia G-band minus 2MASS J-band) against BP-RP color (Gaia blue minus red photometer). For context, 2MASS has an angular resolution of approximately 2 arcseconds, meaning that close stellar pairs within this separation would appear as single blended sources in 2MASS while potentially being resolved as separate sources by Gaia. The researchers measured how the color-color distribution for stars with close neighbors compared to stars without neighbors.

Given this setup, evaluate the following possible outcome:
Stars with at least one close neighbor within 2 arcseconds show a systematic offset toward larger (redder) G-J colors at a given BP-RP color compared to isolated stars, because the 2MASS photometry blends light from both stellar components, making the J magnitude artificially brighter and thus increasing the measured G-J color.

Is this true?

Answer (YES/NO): YES